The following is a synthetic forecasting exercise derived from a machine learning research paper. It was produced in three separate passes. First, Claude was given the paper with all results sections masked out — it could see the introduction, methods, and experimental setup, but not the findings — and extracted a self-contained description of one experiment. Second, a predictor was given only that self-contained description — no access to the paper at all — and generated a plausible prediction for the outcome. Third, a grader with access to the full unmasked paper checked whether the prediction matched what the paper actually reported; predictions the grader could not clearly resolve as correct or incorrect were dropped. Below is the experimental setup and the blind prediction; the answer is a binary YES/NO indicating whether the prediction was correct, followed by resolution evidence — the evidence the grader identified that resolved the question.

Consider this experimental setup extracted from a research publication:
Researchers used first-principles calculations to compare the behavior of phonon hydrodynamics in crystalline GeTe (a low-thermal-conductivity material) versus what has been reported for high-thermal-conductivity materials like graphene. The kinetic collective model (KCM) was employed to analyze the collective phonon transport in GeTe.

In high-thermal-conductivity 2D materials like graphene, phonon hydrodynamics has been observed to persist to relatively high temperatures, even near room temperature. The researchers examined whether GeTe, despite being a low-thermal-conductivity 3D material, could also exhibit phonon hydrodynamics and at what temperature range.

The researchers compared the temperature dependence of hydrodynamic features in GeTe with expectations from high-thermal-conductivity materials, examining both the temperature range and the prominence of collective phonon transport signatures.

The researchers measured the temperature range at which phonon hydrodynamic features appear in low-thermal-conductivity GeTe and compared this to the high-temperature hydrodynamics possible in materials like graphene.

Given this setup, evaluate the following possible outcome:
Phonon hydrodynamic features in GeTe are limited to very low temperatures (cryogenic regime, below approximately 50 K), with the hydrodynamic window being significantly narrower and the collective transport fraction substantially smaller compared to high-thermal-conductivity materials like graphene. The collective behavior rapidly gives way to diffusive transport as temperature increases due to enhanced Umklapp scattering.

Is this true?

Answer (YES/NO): YES